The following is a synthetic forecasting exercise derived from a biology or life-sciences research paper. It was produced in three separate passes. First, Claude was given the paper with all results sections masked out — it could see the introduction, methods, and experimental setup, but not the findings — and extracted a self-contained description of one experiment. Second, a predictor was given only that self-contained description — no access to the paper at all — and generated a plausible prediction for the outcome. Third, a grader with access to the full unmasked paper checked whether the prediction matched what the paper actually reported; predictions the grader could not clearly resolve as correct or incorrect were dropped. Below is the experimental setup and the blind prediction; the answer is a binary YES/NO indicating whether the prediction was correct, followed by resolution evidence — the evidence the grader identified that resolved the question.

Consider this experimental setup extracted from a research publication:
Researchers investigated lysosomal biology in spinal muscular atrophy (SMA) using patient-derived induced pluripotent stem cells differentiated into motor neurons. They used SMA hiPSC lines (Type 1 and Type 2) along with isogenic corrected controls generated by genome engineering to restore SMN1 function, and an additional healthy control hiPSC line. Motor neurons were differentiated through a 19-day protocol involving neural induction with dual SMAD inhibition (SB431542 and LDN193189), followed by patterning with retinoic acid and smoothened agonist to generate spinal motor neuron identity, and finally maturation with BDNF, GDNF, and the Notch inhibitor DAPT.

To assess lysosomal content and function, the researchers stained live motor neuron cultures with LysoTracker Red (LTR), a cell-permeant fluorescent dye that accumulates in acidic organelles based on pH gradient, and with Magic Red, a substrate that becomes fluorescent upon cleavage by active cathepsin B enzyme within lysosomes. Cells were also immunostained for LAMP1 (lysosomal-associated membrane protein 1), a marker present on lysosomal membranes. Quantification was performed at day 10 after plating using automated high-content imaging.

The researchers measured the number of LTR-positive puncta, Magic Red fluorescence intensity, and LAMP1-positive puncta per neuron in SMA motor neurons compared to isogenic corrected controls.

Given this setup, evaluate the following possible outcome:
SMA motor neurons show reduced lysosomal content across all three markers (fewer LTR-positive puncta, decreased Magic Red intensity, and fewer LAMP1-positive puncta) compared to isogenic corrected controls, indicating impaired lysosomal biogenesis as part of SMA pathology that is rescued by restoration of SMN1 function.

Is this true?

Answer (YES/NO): NO